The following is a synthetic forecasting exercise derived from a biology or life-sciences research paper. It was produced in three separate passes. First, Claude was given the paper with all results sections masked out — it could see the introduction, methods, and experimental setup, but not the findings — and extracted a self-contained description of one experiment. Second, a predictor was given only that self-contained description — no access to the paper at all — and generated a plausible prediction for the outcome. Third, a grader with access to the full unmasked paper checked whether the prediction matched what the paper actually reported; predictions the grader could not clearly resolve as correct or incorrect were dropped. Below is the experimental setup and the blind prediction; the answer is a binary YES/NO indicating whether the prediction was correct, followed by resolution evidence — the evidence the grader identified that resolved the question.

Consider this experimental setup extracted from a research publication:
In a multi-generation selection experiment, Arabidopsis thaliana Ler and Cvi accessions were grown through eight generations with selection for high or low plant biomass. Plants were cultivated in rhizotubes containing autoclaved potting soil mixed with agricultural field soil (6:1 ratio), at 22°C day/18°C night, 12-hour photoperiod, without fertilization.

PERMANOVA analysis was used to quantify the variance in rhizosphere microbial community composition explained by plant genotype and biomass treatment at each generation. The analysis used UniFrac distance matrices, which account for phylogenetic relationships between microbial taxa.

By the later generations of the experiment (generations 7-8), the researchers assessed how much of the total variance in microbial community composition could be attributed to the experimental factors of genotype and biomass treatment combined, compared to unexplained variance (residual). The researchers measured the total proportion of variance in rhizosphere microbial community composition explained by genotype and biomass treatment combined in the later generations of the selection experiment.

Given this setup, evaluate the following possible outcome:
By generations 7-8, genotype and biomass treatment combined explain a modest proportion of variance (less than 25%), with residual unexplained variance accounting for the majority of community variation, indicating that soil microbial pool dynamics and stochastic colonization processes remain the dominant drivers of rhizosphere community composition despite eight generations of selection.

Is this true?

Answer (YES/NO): NO